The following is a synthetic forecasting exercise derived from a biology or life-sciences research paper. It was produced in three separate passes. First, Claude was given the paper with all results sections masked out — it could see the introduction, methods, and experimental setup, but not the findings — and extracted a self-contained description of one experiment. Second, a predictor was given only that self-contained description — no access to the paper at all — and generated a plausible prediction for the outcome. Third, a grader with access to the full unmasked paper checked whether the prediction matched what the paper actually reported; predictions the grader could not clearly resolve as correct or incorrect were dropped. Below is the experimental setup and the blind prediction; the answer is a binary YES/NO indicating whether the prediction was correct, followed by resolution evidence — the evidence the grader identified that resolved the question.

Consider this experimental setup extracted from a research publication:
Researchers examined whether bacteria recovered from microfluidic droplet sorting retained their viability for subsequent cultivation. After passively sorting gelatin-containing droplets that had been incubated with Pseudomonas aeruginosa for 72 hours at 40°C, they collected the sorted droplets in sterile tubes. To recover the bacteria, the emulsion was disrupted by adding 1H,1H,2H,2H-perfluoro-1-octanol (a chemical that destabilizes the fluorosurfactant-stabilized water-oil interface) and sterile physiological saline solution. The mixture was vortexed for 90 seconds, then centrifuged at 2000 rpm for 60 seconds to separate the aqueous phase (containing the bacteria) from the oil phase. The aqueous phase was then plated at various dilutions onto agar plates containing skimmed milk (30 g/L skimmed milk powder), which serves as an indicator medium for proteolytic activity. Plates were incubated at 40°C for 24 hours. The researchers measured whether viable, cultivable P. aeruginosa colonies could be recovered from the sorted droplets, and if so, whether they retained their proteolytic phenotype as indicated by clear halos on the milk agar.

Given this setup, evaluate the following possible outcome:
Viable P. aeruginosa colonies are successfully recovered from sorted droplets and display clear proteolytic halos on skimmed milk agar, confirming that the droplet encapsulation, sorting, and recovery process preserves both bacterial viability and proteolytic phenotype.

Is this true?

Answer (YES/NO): YES